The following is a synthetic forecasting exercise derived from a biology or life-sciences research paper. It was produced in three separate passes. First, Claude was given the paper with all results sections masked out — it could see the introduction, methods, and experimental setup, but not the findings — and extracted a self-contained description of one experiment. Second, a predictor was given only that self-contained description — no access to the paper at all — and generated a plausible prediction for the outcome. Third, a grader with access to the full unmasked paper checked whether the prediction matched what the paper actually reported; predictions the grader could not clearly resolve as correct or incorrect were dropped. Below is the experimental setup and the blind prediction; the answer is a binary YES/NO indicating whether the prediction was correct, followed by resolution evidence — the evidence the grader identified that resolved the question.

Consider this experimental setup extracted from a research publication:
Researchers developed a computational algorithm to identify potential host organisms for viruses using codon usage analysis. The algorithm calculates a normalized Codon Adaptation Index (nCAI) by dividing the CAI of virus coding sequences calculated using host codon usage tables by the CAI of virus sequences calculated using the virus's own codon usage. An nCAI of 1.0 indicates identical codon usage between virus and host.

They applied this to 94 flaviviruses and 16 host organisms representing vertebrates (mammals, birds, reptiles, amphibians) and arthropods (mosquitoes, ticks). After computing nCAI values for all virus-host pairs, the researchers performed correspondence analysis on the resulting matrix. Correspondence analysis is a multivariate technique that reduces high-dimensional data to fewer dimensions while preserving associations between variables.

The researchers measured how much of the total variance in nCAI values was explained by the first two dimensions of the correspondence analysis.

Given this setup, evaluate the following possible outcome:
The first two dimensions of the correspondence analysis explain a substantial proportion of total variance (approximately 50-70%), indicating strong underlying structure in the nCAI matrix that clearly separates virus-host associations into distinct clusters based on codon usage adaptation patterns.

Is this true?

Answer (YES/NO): NO